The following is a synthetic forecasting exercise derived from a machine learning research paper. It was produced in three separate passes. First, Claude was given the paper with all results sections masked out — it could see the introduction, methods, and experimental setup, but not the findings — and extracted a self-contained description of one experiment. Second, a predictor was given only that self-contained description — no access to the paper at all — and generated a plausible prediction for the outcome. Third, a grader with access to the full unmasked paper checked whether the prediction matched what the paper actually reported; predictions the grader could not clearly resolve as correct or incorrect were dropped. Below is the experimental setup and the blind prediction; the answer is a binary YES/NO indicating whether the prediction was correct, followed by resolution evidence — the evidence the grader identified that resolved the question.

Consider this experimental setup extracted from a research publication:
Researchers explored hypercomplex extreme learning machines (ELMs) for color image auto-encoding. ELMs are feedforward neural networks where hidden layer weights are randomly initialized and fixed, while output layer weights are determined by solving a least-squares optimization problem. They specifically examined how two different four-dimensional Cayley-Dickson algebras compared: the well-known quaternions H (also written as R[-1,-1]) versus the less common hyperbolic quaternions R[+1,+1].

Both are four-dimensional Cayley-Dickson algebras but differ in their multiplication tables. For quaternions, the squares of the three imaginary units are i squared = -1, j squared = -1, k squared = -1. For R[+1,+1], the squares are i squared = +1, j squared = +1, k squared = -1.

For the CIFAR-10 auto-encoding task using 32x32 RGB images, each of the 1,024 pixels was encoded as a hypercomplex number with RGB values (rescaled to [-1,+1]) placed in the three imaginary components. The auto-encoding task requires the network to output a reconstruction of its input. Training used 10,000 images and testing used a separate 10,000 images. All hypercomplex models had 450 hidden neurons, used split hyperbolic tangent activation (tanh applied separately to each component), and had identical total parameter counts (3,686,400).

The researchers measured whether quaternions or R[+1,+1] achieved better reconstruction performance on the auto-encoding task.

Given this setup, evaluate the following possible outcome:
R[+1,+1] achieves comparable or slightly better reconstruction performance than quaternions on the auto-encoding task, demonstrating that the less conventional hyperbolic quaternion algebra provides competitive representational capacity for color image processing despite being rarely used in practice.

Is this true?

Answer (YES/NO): NO